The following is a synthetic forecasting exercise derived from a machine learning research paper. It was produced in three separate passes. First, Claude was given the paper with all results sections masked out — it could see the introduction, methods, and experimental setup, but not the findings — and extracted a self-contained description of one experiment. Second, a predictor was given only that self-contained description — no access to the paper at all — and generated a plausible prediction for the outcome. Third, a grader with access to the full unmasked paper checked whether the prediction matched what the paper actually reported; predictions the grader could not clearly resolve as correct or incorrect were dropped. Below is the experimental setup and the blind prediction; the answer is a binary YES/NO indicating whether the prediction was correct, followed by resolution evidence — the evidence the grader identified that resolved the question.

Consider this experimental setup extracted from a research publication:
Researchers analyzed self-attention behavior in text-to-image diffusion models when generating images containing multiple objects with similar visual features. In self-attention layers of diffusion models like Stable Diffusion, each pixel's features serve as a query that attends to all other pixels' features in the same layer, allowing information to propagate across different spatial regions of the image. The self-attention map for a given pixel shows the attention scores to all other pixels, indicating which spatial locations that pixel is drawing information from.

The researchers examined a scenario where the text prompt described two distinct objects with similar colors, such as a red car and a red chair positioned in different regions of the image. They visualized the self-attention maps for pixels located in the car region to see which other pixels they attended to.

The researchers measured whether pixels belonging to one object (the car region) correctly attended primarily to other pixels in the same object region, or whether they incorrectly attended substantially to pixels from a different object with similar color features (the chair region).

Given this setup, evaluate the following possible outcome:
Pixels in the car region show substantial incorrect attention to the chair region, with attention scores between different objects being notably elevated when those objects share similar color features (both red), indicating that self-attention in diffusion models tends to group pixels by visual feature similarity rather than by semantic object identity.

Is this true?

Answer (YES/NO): YES